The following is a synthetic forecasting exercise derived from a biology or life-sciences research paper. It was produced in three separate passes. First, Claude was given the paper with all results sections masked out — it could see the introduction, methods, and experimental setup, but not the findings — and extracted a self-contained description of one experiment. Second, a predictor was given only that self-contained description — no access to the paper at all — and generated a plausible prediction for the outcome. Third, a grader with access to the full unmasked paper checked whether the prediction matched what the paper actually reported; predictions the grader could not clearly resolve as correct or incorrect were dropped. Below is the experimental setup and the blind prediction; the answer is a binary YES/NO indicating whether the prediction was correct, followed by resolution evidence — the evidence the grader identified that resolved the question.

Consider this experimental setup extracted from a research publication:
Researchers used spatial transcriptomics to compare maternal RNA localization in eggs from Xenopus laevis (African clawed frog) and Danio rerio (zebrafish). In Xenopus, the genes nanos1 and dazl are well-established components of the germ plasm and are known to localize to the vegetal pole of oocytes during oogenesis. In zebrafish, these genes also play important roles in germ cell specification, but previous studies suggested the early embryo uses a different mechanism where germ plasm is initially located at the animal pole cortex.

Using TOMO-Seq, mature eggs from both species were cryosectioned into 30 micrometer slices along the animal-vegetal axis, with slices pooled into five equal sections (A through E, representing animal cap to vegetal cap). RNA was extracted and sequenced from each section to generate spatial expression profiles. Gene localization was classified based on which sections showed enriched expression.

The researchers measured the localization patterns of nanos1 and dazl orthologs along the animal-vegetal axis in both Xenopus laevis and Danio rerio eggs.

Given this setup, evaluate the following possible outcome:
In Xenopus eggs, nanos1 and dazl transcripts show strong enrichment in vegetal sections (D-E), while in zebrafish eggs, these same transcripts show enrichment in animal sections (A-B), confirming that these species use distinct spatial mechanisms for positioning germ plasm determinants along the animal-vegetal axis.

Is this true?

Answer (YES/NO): NO